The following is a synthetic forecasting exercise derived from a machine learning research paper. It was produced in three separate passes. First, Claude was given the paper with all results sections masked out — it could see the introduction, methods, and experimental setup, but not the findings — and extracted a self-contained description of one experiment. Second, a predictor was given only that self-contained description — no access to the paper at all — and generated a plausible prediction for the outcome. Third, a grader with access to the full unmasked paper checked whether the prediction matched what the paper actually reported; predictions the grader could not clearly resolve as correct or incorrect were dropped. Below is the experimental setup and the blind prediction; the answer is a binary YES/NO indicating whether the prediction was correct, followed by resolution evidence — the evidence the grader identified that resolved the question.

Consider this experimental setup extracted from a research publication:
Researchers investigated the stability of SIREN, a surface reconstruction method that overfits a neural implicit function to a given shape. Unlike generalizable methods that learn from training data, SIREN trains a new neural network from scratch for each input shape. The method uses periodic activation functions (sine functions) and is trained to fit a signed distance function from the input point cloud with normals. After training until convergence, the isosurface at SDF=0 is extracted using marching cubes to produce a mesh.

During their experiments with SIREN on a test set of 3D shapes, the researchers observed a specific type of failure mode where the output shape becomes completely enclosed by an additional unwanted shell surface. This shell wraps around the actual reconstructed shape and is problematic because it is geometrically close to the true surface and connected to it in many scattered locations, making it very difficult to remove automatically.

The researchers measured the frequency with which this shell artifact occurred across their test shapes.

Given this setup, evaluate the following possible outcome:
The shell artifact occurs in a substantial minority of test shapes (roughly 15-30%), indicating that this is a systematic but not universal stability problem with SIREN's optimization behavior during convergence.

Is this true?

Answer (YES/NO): NO